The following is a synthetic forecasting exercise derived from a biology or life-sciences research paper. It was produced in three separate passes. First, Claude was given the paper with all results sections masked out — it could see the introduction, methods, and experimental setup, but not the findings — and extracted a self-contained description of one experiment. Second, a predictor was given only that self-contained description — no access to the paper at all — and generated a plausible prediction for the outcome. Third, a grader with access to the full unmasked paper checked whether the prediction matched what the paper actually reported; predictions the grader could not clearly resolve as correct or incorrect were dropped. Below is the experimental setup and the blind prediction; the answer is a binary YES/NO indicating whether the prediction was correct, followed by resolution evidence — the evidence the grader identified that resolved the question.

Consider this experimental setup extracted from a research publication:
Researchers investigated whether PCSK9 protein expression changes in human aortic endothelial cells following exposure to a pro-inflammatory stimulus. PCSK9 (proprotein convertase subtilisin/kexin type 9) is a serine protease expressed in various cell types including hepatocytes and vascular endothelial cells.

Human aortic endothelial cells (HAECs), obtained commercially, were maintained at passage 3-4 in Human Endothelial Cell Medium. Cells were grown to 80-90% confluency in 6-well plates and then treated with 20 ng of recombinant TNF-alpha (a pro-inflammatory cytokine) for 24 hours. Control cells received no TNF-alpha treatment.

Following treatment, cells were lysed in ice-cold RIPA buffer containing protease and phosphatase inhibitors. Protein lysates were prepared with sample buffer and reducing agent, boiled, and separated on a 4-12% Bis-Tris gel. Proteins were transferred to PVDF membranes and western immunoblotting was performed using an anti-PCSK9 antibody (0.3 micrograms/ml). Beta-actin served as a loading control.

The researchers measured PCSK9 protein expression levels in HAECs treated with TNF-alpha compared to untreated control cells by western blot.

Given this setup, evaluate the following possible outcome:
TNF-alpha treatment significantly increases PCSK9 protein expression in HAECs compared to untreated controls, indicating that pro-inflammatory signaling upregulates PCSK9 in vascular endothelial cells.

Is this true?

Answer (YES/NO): YES